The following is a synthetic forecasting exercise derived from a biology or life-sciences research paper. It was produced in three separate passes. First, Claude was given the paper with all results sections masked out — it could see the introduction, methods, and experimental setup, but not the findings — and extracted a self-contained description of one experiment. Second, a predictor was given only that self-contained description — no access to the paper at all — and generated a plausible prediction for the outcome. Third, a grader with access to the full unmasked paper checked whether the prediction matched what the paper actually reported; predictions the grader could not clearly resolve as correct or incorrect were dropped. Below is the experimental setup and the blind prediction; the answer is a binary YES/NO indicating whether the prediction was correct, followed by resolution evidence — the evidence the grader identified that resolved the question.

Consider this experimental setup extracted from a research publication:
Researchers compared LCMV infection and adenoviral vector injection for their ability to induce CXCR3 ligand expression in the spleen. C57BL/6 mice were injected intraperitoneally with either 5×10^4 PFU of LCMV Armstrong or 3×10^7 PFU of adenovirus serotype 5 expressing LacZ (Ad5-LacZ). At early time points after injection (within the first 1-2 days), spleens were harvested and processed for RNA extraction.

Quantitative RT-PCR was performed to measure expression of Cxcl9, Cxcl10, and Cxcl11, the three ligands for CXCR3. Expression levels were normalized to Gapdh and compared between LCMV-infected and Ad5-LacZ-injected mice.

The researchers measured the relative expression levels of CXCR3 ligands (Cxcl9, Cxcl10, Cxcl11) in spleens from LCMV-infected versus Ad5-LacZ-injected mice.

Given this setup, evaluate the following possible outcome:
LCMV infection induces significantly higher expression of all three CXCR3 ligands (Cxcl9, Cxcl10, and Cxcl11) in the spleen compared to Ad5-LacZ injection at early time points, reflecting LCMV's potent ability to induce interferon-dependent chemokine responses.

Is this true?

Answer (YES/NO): YES